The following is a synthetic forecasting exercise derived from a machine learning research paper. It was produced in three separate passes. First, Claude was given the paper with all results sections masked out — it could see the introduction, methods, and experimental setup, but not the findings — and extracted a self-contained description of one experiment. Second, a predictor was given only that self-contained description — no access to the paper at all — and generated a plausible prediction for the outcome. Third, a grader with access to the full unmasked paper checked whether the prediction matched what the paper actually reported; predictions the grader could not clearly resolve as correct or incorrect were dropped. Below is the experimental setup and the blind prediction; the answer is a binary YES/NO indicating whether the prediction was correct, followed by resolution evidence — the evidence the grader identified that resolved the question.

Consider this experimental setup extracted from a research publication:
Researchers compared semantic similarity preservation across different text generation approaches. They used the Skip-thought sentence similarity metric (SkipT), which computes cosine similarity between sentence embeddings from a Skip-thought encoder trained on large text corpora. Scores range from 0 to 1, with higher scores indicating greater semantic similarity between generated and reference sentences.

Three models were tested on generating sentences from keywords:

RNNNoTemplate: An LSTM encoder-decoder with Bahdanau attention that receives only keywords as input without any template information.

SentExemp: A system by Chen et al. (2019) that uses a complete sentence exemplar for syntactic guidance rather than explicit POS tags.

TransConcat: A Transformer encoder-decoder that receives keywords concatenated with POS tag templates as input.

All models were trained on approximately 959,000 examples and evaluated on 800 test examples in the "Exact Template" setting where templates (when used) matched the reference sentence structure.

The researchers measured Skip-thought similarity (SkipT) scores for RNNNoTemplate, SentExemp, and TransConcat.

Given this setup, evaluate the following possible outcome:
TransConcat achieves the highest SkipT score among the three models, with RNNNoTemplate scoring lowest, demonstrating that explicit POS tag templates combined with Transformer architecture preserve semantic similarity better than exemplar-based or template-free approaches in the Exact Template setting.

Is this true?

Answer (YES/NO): YES